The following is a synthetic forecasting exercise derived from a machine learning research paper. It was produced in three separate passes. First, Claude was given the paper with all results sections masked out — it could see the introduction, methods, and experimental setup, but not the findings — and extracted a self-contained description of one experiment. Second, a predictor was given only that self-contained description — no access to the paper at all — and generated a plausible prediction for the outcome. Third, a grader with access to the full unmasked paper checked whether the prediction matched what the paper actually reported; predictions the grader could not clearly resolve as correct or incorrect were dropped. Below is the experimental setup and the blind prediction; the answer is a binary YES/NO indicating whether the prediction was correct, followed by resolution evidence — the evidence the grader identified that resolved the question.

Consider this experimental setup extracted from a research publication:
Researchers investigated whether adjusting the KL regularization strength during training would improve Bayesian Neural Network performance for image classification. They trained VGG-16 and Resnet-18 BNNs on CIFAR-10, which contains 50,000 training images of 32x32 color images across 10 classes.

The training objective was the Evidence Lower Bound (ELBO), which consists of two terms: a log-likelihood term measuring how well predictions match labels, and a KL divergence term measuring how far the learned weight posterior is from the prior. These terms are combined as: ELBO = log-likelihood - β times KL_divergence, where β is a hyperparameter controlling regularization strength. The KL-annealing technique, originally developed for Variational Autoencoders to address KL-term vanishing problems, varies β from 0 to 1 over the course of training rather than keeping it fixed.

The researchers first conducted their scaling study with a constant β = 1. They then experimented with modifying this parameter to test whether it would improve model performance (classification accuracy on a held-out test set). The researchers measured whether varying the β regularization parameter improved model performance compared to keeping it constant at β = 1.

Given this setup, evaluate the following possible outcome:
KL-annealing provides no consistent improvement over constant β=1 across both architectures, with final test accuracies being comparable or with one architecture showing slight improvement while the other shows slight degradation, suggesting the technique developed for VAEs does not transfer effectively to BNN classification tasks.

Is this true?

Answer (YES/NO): NO